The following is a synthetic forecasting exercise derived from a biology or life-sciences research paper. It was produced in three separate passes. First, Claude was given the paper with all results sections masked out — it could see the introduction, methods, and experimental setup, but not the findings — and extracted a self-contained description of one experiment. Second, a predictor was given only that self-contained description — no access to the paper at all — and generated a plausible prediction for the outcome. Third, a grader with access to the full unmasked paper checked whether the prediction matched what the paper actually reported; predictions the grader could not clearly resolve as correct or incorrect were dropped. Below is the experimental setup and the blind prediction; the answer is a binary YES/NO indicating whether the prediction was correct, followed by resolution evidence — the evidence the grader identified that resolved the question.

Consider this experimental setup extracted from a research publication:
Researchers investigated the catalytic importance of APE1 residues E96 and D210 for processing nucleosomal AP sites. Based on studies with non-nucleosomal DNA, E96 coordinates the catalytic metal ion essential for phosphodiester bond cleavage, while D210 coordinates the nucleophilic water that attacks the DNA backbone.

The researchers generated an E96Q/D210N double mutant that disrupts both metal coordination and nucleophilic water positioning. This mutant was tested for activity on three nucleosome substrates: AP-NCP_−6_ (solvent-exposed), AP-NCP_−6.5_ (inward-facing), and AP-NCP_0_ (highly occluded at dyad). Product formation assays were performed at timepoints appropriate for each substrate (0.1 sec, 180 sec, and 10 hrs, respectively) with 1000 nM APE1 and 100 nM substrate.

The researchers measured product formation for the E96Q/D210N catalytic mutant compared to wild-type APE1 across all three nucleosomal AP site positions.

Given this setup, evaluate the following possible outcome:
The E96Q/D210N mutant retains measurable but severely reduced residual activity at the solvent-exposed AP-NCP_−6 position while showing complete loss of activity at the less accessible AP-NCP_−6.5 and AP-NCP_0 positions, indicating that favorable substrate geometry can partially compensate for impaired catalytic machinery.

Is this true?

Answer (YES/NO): NO